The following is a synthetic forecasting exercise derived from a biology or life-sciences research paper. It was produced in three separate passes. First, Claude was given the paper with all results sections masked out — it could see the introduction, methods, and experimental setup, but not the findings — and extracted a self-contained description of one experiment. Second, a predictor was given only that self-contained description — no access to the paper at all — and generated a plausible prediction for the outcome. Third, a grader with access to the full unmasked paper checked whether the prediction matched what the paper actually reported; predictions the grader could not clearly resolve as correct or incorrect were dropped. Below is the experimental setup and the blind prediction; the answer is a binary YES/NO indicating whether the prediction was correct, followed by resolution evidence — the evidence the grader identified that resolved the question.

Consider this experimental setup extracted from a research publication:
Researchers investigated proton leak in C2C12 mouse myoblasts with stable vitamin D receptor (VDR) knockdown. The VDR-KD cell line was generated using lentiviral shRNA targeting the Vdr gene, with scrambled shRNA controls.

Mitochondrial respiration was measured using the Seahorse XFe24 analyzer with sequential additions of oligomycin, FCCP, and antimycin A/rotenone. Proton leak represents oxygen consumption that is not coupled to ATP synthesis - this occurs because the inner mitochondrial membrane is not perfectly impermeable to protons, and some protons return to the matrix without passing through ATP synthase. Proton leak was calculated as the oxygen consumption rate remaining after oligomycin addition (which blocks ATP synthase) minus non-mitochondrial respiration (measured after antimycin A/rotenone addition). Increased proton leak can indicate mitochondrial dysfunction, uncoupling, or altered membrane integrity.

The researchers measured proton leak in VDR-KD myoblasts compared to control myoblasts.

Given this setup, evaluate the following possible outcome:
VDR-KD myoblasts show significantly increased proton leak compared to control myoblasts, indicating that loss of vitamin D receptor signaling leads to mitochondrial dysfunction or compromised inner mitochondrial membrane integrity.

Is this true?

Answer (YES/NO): NO